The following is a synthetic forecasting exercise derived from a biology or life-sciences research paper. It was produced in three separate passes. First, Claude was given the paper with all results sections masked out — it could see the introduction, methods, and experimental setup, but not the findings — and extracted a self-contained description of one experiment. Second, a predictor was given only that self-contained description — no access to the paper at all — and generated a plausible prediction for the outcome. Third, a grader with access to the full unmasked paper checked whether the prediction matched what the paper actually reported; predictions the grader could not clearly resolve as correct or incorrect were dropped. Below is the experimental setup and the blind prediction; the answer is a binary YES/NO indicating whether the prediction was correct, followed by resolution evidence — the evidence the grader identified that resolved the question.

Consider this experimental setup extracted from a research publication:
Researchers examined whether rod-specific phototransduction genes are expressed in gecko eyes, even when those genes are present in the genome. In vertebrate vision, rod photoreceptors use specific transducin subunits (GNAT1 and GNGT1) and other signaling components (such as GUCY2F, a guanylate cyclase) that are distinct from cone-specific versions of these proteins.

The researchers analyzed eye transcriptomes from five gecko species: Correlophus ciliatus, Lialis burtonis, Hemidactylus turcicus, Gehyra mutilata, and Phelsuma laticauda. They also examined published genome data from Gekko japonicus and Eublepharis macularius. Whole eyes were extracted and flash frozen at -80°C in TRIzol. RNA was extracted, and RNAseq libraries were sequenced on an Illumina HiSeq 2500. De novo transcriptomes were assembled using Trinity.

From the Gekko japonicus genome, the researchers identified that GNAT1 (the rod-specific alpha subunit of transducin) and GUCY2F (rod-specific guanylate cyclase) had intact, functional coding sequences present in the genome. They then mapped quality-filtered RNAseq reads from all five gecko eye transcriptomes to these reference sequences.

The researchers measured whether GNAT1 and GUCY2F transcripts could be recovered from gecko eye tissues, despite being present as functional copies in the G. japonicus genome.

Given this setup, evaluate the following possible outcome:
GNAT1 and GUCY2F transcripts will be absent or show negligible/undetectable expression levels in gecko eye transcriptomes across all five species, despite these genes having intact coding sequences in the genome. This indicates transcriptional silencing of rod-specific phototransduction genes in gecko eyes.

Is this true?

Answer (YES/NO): YES